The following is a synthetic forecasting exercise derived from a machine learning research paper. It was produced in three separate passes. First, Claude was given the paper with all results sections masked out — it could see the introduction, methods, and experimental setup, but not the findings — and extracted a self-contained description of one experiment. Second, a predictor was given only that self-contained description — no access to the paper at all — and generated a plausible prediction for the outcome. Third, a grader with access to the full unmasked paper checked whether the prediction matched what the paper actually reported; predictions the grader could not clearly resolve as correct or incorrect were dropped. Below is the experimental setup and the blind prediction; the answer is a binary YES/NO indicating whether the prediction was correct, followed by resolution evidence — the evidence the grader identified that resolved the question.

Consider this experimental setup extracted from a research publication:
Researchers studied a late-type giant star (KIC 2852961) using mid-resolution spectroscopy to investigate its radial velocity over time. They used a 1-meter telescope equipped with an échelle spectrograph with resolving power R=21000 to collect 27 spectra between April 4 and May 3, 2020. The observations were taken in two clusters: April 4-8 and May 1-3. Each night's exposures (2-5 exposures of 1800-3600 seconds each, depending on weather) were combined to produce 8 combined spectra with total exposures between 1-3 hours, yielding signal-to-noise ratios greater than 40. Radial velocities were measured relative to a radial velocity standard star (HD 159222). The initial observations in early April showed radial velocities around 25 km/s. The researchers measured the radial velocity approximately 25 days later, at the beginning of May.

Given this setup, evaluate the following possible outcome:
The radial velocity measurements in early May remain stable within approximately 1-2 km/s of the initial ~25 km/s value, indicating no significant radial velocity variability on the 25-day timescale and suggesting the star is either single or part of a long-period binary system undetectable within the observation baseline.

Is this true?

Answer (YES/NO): NO